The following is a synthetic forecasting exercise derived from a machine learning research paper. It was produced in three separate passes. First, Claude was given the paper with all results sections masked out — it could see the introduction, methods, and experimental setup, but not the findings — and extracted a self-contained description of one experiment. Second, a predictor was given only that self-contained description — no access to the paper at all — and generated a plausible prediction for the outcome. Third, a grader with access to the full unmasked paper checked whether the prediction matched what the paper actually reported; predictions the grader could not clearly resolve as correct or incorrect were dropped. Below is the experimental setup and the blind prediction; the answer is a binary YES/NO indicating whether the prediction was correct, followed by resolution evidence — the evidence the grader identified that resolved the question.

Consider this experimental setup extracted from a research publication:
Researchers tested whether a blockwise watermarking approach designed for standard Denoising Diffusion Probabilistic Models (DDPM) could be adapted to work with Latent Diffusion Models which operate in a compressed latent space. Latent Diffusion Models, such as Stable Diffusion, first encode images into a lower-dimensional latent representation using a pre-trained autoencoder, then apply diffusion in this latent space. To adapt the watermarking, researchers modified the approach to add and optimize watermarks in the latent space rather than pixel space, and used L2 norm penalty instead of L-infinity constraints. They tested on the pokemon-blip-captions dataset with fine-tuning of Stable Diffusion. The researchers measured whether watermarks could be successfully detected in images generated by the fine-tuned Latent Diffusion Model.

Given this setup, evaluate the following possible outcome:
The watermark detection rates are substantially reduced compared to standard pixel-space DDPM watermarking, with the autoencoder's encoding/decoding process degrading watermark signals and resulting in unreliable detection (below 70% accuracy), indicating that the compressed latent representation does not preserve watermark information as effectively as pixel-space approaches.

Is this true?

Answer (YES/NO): NO